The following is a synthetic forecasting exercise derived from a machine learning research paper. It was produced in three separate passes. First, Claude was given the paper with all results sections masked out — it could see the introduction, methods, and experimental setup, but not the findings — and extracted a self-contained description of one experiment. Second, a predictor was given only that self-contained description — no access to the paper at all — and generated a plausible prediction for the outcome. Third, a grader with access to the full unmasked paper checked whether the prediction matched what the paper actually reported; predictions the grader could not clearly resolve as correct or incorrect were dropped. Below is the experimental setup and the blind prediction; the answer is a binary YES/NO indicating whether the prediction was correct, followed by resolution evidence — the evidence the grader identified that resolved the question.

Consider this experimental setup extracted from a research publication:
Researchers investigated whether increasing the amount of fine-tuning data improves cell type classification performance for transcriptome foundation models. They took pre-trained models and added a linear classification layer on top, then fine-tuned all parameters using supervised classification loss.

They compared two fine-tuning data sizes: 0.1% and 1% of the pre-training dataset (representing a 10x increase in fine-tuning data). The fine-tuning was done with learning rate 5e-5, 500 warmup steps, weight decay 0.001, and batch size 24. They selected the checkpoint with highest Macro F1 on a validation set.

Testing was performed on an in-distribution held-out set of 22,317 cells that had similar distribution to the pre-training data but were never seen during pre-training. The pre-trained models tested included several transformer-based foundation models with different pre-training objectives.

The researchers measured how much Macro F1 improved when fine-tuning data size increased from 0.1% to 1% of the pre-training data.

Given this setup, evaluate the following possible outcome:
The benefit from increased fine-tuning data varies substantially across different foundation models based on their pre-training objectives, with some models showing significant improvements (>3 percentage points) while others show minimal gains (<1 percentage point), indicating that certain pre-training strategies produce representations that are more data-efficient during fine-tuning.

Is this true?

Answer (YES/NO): NO